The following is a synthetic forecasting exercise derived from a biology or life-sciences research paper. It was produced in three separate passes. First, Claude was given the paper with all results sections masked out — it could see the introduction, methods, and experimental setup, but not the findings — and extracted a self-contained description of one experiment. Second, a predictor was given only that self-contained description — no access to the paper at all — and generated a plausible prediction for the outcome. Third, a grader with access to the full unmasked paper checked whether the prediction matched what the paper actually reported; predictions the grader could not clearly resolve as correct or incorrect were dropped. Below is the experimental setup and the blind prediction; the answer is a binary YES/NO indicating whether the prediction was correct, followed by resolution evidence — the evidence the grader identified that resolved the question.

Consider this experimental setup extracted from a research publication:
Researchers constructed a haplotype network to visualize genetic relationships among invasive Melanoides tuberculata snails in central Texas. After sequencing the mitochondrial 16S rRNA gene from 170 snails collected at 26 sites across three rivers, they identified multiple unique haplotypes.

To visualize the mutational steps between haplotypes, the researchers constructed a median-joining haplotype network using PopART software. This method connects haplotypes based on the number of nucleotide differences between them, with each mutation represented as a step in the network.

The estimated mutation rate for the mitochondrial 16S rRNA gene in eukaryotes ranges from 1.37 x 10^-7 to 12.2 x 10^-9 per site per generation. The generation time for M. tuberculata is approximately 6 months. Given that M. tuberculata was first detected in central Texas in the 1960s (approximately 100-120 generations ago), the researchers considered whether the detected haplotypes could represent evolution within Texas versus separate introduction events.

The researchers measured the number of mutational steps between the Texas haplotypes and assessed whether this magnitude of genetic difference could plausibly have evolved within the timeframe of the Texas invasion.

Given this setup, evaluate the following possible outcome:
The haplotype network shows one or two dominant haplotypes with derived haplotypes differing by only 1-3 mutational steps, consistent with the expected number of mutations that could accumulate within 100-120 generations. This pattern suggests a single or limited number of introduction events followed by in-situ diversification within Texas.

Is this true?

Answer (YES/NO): NO